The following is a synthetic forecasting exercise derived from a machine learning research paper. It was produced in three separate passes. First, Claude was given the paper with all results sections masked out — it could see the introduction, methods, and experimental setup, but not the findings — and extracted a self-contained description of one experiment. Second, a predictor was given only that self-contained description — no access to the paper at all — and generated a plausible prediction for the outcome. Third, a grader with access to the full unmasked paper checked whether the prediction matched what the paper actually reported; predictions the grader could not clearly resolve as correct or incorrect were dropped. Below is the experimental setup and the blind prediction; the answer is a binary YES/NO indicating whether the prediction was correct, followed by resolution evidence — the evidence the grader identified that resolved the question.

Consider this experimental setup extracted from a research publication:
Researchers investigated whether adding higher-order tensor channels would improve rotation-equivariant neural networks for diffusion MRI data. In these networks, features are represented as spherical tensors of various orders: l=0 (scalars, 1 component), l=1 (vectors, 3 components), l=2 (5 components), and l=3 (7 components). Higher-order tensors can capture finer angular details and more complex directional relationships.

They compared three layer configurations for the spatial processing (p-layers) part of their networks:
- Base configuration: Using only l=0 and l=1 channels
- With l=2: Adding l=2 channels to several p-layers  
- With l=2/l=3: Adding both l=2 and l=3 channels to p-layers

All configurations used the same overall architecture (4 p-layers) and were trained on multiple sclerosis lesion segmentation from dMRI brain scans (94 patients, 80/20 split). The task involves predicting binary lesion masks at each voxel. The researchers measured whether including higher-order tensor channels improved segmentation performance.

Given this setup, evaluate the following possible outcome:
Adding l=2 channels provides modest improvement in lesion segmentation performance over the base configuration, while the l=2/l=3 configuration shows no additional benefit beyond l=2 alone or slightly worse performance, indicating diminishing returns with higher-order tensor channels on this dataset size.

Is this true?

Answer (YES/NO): NO